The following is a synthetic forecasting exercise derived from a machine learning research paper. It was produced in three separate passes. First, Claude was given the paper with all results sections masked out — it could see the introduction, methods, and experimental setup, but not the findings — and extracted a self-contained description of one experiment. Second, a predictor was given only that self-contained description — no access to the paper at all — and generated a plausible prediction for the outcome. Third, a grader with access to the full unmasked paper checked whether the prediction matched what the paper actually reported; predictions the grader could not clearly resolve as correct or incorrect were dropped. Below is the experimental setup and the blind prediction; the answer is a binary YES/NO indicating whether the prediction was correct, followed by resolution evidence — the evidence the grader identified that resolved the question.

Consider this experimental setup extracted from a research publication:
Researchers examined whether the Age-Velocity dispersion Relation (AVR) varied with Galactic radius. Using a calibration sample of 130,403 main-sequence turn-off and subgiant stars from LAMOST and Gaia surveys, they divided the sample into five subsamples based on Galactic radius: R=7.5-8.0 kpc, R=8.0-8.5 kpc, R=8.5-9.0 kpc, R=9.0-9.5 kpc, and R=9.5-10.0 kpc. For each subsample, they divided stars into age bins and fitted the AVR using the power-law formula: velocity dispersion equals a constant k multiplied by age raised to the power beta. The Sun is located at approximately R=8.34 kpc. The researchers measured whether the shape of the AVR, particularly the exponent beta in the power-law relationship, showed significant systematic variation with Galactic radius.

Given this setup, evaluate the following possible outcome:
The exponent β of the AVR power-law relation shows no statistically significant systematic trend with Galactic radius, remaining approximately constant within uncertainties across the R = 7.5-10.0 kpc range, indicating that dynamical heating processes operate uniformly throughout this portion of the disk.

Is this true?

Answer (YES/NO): YES